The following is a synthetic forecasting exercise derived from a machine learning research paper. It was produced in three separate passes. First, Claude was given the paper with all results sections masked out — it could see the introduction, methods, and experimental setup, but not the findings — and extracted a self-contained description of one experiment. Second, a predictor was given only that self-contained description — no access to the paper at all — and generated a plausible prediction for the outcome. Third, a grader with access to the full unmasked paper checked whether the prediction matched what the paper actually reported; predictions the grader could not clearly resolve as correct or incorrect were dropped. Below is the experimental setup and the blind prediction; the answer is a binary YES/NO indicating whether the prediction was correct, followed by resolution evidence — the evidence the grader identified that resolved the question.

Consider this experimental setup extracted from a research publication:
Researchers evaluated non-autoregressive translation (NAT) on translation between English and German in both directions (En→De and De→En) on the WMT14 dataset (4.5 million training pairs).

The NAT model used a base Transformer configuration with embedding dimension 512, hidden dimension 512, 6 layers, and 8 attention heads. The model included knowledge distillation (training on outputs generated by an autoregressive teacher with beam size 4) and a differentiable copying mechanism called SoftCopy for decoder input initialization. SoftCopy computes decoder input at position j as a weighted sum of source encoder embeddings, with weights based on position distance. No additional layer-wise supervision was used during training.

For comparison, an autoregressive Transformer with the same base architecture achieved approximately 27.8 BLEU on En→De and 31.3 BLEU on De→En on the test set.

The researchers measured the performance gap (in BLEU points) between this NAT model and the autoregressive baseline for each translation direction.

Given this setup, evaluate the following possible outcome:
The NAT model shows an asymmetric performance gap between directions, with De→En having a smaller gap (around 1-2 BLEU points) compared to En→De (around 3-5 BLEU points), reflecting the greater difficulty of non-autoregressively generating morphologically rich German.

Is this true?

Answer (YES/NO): NO